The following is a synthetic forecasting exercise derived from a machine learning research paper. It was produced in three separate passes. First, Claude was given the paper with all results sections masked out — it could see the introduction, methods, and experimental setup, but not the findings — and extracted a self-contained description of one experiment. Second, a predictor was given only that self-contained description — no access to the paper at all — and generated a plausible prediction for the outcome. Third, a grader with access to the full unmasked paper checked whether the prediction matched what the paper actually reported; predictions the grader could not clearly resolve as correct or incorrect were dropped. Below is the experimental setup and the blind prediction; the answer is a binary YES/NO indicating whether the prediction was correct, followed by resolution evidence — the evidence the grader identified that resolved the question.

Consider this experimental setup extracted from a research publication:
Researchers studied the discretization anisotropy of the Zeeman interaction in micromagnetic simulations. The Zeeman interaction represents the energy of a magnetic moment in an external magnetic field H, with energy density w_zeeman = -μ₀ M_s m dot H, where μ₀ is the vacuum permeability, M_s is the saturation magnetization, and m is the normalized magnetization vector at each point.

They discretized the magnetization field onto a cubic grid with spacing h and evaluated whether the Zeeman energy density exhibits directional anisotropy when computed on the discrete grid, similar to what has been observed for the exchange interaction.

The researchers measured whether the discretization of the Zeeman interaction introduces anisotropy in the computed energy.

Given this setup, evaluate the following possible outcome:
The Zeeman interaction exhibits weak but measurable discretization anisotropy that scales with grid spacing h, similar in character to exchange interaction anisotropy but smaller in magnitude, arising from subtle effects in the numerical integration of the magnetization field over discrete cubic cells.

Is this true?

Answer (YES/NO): NO